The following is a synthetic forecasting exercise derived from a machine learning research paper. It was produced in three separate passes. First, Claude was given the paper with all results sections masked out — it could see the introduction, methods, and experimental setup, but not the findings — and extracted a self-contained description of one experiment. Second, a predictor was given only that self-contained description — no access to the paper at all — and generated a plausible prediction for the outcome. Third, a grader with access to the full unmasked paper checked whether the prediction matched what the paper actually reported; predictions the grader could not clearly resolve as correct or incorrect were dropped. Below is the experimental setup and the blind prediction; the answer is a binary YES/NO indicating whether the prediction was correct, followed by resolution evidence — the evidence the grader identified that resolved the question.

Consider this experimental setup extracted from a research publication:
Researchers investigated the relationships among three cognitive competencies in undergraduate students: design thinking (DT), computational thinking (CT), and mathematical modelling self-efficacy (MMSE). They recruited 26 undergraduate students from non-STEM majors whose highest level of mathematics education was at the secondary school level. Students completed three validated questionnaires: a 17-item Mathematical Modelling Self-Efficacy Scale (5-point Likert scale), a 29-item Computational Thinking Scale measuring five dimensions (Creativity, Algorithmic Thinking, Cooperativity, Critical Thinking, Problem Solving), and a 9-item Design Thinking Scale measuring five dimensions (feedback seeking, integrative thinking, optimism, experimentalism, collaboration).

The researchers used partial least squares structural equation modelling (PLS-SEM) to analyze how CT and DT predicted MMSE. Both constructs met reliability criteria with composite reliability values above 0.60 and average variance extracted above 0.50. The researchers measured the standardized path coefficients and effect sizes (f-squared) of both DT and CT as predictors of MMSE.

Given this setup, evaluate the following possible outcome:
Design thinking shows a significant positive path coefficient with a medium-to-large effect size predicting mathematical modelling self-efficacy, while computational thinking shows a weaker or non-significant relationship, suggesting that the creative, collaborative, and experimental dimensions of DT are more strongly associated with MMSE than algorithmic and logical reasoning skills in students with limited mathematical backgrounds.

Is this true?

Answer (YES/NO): NO